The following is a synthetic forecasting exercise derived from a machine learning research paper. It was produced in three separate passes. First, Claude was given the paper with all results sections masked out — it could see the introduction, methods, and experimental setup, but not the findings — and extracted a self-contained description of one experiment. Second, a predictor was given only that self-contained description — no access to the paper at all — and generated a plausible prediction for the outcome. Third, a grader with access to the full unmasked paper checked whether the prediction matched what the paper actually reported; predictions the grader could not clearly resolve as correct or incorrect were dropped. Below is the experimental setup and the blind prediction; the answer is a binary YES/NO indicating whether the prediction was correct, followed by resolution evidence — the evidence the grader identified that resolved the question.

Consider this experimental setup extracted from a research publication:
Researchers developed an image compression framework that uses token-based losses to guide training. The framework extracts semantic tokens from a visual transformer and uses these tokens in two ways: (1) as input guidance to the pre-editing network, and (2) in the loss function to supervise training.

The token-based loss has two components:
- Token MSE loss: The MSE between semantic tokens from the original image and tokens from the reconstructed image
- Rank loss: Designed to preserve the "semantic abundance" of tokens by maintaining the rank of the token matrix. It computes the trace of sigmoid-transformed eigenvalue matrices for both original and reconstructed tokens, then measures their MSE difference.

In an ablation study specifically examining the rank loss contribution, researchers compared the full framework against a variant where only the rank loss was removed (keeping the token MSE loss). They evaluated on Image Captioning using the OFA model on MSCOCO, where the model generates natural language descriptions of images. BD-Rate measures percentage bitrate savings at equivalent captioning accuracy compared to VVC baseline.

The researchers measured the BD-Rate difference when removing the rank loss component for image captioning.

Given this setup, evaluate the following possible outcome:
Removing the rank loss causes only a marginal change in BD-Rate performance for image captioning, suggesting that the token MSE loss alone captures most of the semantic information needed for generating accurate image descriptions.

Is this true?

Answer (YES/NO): NO